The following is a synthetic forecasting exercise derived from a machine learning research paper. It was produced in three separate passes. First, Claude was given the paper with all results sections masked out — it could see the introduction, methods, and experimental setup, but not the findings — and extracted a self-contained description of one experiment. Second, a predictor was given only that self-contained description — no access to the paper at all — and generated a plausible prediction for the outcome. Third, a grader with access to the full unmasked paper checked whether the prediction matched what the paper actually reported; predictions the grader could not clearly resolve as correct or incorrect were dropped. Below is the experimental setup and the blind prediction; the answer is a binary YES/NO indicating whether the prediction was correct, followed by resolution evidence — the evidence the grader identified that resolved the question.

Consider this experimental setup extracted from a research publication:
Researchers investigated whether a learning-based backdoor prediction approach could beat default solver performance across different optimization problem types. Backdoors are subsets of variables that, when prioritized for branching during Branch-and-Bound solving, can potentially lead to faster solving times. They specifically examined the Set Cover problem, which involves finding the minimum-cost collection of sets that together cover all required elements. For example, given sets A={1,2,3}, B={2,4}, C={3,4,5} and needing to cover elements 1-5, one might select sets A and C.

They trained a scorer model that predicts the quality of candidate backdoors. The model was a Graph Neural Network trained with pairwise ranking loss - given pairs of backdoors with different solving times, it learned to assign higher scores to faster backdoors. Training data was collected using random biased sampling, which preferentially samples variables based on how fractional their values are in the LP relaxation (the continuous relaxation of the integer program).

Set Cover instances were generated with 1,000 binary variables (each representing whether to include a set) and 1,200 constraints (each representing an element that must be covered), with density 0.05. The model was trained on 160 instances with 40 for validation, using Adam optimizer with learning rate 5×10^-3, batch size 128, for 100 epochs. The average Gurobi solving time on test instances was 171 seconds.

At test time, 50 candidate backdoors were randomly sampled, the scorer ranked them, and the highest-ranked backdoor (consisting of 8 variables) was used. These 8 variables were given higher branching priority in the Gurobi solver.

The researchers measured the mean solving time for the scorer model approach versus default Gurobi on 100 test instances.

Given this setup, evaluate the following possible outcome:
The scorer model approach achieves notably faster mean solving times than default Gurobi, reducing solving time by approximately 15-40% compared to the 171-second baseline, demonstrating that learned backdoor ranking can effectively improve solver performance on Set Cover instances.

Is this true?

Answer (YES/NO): NO